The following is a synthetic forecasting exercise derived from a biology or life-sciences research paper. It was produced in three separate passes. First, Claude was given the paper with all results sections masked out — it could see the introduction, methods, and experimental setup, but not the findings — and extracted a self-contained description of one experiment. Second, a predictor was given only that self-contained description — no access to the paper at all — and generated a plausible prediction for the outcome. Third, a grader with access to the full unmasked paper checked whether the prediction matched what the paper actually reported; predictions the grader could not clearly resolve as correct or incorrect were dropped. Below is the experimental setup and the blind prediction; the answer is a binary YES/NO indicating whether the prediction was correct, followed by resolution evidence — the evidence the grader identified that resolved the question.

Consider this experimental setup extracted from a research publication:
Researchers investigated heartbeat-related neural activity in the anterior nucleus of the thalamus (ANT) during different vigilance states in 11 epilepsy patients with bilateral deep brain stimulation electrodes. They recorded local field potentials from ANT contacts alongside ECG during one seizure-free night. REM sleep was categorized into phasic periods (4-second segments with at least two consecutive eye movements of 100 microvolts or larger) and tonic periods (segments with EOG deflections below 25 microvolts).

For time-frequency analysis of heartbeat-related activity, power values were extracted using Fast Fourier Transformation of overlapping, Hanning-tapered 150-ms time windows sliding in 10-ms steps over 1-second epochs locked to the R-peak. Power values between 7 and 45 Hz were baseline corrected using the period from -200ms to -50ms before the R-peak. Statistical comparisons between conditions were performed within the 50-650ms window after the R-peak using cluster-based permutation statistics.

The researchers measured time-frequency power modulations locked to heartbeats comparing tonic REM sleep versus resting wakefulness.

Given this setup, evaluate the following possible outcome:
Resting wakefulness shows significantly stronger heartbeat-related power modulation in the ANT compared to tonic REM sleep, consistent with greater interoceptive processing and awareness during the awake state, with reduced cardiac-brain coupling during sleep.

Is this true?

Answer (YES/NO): NO